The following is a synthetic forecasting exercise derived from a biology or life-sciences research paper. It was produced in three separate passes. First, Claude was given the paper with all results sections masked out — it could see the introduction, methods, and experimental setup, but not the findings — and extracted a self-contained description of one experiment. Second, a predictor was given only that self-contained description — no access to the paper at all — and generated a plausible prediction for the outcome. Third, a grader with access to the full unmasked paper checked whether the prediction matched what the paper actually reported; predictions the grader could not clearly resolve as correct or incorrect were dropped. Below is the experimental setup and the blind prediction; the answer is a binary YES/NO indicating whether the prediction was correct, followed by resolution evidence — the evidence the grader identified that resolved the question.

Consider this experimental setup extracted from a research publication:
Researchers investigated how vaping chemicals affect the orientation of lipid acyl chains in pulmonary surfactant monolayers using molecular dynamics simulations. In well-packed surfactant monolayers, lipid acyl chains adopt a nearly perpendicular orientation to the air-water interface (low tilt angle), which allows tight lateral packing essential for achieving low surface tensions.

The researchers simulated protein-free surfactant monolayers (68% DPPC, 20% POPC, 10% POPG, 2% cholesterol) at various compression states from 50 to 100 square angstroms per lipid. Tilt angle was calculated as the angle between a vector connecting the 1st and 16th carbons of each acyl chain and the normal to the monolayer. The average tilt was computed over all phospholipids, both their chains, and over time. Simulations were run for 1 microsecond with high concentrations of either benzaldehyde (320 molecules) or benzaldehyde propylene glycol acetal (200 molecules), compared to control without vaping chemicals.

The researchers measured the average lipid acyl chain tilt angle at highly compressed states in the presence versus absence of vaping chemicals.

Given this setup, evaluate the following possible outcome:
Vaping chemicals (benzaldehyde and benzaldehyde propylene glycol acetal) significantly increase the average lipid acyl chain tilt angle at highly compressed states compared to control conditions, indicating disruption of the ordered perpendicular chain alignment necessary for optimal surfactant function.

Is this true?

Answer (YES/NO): NO